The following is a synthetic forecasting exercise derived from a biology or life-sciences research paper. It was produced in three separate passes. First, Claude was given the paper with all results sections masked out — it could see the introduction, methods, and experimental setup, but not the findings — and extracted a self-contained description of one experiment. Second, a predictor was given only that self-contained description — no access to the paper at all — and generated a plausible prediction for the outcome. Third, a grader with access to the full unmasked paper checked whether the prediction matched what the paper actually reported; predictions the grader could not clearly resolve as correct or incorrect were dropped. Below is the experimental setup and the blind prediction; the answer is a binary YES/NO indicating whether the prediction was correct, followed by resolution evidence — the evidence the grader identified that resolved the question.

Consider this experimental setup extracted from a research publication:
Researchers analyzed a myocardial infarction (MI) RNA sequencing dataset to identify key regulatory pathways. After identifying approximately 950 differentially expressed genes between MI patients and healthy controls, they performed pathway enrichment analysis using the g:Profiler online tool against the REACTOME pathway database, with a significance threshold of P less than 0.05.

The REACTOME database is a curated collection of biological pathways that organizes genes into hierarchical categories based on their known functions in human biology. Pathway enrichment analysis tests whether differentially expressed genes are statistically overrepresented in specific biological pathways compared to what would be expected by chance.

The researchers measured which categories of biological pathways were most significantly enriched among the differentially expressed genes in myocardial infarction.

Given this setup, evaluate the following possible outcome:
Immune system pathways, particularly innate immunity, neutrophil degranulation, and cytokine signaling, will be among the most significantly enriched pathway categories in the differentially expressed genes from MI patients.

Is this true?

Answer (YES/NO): YES